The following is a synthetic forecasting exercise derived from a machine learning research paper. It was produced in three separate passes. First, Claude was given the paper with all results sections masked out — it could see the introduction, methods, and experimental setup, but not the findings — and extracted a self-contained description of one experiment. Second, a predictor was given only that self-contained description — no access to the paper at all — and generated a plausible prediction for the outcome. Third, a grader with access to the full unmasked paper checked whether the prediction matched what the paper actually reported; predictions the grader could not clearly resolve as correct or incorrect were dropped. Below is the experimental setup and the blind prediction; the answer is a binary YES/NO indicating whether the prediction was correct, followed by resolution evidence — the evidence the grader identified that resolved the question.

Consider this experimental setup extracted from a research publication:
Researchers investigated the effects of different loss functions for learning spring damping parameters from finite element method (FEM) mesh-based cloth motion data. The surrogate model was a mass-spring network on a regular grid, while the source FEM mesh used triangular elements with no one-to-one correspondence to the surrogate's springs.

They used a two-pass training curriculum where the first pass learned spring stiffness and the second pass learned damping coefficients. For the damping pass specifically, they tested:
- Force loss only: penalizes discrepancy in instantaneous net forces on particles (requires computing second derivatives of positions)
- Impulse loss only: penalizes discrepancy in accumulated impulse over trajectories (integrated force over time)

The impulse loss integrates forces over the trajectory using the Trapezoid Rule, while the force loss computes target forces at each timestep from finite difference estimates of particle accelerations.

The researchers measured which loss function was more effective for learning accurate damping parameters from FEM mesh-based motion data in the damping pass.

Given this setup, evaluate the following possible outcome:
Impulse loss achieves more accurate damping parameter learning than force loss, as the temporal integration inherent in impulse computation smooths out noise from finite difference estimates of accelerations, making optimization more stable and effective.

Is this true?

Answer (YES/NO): NO